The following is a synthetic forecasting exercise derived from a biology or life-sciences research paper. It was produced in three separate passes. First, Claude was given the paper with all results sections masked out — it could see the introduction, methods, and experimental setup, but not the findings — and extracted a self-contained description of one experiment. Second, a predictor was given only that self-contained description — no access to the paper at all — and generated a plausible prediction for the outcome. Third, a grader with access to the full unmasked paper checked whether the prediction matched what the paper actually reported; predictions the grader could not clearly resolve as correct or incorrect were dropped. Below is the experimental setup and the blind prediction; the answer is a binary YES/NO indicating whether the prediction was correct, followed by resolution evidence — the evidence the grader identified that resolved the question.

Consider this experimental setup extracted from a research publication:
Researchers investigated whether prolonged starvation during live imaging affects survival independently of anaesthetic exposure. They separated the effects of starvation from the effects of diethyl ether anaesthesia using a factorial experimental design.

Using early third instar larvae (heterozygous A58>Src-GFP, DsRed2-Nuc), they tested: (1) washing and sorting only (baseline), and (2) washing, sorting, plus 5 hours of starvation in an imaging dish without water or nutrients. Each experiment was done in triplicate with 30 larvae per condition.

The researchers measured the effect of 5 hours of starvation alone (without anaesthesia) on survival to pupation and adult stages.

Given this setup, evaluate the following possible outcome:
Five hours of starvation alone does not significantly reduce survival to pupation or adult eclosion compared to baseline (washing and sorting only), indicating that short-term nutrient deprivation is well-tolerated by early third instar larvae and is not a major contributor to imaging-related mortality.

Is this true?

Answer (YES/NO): NO